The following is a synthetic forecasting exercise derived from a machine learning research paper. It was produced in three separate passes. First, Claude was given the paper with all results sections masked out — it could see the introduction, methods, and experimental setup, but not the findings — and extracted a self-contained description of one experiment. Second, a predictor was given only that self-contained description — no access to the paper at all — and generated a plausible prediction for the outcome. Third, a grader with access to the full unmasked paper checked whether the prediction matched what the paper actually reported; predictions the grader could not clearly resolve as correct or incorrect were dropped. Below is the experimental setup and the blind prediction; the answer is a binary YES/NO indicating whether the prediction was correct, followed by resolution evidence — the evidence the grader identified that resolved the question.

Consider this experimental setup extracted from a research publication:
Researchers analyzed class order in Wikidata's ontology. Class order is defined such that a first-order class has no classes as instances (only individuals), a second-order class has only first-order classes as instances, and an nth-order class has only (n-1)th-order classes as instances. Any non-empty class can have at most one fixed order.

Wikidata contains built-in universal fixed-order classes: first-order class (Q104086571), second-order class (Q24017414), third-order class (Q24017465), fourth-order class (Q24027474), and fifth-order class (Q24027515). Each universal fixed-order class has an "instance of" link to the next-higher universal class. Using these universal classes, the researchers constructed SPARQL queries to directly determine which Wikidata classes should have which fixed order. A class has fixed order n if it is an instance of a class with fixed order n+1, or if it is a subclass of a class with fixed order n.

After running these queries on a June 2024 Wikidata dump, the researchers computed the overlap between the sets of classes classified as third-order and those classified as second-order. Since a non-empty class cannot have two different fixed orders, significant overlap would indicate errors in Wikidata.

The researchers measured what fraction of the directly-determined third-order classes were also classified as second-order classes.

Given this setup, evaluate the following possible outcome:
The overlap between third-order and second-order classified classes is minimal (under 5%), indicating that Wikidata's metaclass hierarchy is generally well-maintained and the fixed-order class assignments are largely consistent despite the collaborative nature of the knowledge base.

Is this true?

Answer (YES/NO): NO